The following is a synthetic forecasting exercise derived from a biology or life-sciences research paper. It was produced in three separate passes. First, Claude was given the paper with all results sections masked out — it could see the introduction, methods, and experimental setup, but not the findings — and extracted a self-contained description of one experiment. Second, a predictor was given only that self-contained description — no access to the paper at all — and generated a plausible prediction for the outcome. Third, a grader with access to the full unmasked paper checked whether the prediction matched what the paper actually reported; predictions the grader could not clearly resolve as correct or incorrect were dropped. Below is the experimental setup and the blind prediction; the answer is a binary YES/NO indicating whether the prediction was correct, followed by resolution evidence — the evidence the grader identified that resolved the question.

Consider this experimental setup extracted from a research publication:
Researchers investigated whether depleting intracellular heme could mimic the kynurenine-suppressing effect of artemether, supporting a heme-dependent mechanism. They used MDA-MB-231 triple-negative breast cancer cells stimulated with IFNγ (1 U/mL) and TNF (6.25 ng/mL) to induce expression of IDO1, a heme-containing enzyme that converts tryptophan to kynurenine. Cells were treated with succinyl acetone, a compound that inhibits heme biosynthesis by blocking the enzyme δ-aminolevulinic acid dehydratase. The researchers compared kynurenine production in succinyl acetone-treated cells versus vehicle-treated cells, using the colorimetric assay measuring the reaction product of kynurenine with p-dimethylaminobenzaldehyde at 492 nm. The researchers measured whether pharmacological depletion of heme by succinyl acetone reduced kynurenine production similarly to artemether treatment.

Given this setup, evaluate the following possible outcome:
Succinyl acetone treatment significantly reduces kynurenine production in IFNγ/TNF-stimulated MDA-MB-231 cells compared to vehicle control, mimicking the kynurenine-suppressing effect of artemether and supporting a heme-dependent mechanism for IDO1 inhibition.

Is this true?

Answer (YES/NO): YES